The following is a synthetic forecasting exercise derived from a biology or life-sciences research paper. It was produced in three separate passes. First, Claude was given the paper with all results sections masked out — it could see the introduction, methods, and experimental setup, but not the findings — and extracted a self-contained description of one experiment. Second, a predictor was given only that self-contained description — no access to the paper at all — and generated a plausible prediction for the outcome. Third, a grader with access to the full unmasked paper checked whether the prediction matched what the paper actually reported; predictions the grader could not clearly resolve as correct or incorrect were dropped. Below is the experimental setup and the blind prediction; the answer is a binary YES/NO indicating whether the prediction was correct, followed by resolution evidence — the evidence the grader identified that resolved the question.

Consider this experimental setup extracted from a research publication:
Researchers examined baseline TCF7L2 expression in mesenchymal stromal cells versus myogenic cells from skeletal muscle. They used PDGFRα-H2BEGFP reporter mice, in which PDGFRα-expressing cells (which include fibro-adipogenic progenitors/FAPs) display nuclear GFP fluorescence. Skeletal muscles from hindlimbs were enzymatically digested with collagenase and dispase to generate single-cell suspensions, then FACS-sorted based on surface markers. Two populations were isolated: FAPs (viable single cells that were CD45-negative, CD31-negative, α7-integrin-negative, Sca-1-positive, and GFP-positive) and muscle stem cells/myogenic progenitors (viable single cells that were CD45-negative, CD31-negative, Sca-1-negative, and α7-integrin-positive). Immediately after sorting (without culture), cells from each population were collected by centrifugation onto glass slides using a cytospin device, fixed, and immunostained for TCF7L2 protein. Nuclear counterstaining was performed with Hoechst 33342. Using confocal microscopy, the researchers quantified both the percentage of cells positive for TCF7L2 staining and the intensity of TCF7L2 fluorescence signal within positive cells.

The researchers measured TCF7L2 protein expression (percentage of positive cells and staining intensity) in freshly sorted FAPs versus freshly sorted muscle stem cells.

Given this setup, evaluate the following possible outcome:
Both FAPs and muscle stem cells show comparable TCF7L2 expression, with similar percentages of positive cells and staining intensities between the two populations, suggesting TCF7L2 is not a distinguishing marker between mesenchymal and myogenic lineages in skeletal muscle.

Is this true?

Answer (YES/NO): NO